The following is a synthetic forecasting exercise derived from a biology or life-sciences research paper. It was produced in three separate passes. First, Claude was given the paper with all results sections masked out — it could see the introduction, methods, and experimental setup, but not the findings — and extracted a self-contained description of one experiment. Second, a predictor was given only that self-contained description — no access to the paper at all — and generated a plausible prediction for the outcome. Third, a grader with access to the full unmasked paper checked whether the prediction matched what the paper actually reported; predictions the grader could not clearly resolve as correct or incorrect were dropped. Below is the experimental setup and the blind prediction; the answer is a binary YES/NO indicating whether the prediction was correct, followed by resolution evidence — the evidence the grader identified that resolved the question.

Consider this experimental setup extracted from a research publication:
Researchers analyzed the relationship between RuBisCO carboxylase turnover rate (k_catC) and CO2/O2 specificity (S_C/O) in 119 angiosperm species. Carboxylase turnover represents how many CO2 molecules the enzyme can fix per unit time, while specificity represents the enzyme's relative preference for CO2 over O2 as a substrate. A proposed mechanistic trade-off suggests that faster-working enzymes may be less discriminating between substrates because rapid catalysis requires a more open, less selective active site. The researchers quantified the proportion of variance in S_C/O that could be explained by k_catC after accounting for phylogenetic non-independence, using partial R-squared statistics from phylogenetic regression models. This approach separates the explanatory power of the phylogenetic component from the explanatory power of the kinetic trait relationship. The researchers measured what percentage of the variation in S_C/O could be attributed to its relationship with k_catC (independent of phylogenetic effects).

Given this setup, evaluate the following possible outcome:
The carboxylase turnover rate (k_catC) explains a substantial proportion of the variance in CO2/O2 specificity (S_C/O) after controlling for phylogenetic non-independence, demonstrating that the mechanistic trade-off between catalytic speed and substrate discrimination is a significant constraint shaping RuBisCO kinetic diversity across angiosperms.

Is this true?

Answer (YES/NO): NO